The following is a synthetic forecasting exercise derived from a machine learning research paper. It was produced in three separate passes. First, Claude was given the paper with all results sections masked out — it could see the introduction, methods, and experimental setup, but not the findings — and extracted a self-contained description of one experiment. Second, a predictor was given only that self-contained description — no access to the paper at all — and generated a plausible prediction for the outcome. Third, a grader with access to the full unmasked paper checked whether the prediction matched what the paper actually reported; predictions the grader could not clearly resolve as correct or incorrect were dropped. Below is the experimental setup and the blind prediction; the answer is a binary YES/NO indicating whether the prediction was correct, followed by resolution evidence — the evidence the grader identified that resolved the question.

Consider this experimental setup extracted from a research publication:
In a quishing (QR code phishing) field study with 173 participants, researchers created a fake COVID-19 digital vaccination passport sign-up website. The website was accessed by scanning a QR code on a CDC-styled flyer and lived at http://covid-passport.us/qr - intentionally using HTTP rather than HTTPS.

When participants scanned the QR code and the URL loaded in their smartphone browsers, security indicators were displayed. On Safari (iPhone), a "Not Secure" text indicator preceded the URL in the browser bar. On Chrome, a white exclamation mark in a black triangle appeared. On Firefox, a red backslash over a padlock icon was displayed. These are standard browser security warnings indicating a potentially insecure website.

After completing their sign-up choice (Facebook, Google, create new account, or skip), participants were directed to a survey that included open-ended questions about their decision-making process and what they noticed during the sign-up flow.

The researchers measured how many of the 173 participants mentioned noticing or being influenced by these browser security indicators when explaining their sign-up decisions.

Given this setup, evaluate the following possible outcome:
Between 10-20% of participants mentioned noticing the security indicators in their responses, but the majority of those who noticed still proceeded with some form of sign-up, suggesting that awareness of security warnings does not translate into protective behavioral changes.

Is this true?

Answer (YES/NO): NO